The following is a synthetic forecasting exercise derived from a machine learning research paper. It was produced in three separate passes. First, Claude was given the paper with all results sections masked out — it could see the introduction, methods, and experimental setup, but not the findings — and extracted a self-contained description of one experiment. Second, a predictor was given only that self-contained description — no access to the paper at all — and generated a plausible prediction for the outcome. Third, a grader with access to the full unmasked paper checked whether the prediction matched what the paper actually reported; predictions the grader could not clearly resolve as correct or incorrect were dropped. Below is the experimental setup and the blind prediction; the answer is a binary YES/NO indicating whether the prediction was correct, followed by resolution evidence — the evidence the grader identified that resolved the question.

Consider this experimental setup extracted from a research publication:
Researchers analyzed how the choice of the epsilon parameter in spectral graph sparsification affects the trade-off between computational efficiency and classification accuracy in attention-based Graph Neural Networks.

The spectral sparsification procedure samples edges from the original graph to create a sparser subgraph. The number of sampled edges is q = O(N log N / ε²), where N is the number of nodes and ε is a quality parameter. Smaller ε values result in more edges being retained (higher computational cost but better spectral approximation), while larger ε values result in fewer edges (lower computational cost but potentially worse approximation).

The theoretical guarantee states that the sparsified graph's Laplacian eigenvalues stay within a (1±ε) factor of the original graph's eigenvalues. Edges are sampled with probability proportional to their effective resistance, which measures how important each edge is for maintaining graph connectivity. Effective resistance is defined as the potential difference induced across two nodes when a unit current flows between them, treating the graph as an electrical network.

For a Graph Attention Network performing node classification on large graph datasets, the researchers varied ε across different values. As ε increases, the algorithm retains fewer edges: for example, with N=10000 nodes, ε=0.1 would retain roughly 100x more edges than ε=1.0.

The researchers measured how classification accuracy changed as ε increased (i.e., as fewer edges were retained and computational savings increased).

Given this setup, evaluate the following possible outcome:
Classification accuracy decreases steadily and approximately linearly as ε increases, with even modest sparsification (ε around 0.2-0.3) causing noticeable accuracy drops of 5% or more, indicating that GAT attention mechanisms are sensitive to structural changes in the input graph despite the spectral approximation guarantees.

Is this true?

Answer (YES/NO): NO